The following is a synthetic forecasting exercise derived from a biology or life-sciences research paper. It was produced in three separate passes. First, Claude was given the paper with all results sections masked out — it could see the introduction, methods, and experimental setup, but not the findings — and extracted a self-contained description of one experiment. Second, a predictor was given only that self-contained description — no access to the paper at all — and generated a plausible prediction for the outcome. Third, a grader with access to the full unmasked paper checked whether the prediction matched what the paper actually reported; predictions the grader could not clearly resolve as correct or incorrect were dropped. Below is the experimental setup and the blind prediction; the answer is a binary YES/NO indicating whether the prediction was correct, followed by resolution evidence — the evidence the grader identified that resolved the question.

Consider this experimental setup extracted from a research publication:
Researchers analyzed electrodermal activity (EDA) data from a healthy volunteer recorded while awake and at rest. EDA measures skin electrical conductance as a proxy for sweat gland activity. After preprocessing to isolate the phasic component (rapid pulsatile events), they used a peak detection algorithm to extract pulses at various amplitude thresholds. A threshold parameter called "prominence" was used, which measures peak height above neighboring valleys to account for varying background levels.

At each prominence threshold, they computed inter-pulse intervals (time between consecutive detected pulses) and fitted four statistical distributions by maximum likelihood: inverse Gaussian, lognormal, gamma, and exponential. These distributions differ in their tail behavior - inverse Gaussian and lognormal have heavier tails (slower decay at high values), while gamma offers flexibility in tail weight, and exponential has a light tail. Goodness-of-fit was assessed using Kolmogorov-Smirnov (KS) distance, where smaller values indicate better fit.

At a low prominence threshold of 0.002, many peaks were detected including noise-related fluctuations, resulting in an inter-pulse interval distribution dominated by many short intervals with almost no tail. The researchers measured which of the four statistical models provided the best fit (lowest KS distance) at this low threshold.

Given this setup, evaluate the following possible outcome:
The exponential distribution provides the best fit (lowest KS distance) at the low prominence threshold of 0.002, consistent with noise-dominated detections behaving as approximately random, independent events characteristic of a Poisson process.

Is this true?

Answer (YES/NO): NO